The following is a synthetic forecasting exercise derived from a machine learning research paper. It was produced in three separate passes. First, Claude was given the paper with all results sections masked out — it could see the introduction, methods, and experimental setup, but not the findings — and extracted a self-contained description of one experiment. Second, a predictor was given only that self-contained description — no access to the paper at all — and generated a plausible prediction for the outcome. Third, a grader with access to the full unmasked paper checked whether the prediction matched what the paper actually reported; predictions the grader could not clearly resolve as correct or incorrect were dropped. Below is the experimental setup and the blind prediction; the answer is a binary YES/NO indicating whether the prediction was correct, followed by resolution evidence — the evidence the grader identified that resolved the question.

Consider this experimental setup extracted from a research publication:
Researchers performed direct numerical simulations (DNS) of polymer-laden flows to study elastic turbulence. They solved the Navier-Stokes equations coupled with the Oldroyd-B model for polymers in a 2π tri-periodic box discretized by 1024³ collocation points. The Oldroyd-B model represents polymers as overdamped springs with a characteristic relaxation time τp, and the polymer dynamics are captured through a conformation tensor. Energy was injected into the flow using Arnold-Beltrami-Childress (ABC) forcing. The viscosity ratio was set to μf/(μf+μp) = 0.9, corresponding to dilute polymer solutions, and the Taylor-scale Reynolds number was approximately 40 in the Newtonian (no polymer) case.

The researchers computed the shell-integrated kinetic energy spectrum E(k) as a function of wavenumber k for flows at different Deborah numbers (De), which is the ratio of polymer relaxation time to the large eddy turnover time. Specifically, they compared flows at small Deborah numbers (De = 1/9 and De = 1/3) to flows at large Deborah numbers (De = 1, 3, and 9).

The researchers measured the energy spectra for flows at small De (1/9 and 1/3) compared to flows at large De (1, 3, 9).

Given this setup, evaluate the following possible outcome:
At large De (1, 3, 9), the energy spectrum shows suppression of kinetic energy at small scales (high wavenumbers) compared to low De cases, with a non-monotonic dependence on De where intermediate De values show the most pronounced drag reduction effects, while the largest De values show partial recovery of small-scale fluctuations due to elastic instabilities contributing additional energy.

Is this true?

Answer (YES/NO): NO